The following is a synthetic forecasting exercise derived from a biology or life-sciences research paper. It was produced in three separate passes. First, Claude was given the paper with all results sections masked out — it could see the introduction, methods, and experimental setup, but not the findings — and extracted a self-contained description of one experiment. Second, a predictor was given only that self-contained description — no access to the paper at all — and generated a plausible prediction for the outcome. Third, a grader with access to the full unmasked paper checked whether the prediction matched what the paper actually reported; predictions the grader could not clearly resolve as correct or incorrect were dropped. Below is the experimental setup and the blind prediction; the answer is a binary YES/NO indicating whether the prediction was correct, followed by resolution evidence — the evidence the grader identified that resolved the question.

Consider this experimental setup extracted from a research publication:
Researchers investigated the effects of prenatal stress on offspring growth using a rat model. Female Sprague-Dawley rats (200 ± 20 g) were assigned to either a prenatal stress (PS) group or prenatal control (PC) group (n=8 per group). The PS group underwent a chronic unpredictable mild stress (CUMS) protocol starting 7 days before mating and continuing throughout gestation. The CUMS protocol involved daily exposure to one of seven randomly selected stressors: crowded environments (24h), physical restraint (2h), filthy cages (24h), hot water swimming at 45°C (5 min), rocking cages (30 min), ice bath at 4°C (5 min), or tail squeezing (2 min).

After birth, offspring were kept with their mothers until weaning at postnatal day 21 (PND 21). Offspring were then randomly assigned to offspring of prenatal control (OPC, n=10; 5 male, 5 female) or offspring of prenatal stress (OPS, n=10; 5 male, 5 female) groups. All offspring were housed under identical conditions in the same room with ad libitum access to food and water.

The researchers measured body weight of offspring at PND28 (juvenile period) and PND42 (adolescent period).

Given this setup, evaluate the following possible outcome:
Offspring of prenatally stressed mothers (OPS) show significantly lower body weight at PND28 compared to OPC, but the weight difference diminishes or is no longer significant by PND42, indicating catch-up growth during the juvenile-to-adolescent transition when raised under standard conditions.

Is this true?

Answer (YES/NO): NO